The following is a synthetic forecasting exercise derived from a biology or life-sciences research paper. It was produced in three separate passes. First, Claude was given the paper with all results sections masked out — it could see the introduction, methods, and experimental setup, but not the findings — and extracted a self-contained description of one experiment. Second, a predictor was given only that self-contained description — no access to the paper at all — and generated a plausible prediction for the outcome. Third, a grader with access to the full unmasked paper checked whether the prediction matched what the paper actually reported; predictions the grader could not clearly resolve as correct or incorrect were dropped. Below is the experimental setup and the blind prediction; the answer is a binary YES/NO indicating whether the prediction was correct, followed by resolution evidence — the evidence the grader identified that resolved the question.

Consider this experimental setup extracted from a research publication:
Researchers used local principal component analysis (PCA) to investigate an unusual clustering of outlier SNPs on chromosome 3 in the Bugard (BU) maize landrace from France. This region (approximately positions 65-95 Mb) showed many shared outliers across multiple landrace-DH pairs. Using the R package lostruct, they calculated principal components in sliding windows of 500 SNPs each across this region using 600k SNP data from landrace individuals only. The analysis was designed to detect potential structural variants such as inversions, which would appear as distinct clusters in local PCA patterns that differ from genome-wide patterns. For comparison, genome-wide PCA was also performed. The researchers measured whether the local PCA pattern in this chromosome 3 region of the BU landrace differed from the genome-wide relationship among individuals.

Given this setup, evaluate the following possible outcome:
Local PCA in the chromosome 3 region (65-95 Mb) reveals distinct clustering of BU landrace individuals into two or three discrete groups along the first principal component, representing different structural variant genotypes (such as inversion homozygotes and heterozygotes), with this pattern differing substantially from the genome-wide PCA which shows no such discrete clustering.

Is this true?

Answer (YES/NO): YES